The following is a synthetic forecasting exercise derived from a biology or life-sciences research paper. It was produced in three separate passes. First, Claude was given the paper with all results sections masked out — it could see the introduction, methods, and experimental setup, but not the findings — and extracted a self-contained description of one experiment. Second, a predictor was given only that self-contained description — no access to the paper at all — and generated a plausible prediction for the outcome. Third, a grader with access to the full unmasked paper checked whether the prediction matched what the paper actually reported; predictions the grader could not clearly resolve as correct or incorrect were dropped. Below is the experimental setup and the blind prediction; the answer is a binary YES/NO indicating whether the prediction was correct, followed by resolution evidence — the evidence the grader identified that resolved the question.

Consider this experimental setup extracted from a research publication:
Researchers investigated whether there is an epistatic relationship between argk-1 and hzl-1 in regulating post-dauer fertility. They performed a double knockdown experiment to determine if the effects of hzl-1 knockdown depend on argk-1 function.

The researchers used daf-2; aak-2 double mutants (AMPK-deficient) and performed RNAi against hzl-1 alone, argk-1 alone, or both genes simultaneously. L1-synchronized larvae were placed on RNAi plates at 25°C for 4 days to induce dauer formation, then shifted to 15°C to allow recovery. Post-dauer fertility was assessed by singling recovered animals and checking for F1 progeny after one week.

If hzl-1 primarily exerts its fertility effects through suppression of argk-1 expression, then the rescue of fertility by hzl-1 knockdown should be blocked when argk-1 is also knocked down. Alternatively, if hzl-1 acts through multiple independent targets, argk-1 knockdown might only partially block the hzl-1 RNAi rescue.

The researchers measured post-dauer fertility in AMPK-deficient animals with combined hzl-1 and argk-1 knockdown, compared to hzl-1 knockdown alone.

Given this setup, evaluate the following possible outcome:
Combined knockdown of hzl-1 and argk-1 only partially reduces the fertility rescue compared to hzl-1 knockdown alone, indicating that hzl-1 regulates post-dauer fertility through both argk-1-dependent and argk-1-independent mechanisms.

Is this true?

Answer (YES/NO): YES